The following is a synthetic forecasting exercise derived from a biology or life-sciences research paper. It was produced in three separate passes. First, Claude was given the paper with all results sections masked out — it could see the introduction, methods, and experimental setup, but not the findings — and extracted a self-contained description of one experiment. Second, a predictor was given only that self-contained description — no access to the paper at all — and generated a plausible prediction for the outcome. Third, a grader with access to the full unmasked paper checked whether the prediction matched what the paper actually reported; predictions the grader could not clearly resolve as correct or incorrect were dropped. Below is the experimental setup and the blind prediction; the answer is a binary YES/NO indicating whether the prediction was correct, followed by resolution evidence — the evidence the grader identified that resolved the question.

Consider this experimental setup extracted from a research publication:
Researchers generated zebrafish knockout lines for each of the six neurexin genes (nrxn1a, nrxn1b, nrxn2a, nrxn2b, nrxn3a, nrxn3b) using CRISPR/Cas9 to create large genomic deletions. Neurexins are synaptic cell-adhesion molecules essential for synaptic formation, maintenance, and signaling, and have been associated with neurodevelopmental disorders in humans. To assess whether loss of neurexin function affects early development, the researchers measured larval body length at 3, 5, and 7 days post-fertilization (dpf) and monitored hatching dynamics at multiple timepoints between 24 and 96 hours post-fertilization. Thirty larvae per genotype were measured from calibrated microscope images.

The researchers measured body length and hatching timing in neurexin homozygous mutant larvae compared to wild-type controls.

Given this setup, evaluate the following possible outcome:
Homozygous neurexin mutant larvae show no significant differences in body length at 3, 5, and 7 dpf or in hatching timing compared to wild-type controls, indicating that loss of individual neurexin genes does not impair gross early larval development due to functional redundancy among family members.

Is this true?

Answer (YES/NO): NO